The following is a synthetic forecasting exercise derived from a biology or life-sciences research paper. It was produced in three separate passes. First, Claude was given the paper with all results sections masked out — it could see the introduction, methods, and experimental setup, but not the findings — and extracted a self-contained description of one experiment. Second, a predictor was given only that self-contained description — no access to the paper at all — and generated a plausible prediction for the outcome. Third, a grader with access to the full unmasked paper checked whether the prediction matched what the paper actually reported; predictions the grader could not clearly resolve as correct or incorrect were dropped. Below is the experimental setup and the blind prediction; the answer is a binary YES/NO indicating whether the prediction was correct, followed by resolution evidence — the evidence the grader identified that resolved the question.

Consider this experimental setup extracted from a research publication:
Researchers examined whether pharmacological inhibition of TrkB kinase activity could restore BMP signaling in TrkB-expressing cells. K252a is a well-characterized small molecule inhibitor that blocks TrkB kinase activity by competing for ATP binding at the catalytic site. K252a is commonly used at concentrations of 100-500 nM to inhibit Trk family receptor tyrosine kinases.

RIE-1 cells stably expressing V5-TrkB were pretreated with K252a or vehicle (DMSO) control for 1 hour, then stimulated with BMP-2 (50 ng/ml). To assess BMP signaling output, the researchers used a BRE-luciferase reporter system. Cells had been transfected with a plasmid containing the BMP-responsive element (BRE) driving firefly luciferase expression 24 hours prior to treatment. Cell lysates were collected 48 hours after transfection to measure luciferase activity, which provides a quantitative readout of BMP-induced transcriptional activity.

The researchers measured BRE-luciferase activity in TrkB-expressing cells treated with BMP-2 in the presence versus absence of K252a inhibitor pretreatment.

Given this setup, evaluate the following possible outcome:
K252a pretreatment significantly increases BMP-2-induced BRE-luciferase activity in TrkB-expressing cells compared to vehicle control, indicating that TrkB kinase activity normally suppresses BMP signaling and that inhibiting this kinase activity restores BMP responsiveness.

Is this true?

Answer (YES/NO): YES